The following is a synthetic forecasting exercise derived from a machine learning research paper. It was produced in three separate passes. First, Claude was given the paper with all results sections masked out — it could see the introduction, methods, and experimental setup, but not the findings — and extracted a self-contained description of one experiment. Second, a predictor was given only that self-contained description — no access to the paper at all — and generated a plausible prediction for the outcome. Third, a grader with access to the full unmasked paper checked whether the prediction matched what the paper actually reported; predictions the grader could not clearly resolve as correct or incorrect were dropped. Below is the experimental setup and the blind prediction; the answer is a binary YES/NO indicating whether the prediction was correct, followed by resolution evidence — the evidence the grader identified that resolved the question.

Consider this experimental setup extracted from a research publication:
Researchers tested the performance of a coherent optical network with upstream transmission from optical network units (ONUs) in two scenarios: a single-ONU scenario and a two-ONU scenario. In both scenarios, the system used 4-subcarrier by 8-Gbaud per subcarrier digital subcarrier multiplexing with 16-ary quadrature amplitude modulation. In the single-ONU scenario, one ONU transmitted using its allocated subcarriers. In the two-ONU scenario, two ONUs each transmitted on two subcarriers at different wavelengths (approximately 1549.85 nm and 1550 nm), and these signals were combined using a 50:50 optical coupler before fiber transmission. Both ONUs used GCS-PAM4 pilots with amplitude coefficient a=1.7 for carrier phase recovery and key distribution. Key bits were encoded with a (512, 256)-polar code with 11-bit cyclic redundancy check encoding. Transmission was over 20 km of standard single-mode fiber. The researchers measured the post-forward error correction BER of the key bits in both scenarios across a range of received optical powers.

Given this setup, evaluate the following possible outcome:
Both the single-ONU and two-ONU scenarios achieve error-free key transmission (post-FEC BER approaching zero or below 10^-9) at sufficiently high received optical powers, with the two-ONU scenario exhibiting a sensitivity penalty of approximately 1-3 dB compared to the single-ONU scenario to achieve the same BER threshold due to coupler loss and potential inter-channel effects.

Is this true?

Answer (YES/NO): YES